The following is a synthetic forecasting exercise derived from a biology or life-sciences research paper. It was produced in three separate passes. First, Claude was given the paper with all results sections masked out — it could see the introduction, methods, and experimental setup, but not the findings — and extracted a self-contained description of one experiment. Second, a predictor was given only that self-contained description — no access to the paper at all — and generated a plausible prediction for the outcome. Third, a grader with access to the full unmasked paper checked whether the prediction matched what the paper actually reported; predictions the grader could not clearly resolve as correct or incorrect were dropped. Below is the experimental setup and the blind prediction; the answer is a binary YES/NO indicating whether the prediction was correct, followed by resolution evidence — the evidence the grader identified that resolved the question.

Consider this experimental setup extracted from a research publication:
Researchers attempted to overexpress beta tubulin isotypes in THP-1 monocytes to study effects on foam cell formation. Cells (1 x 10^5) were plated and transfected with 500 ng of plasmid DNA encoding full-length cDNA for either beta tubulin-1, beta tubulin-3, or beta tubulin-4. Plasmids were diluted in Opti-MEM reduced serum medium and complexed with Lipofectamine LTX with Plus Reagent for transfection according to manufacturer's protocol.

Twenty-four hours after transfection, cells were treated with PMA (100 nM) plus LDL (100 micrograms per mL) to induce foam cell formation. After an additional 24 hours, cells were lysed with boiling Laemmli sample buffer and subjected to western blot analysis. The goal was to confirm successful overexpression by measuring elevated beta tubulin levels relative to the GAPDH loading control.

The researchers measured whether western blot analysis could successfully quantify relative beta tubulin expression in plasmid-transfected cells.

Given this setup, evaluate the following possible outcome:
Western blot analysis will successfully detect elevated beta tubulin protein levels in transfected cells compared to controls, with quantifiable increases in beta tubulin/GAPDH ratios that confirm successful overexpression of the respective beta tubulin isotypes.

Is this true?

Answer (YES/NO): NO